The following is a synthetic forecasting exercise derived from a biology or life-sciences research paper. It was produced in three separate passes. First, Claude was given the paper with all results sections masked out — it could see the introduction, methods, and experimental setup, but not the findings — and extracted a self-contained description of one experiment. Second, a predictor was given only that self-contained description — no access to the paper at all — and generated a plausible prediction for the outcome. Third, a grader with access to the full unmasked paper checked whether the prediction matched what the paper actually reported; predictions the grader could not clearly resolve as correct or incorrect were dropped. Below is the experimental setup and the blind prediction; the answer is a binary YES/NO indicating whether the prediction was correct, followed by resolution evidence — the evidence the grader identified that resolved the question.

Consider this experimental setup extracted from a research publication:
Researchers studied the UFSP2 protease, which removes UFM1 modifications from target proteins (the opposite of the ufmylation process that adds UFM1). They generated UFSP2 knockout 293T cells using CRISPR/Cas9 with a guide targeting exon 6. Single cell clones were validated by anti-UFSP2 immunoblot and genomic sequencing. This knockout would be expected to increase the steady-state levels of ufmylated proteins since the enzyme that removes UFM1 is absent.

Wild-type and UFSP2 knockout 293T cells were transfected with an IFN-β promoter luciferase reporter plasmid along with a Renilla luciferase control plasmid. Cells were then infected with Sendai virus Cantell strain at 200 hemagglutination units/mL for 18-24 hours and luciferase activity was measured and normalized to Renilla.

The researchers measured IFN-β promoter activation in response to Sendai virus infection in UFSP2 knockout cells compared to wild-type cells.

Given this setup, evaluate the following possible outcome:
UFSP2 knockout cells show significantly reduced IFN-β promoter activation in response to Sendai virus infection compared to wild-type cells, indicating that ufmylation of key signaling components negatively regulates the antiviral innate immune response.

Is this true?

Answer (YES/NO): NO